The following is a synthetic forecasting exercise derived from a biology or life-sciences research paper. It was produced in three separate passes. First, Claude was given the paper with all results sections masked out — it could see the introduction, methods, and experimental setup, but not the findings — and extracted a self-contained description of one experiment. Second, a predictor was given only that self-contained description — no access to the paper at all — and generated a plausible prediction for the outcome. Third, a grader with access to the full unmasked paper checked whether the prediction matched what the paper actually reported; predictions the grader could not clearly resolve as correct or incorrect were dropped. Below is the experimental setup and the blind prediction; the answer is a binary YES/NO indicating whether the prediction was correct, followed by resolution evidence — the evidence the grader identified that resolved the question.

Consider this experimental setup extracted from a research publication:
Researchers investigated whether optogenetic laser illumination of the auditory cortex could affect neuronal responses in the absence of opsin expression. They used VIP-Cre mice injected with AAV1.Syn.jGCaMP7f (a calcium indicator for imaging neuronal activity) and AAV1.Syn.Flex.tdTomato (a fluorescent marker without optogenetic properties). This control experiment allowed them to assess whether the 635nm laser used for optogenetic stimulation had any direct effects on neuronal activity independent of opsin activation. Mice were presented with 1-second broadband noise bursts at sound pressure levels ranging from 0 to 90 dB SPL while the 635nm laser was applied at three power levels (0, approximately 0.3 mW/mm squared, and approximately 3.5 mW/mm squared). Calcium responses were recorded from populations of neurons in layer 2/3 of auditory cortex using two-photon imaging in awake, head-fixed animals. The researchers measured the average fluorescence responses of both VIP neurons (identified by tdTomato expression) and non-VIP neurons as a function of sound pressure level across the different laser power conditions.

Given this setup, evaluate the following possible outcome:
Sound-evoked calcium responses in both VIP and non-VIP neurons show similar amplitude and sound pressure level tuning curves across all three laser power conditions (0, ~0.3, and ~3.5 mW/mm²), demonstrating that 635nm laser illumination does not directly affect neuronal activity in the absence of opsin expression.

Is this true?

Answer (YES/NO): YES